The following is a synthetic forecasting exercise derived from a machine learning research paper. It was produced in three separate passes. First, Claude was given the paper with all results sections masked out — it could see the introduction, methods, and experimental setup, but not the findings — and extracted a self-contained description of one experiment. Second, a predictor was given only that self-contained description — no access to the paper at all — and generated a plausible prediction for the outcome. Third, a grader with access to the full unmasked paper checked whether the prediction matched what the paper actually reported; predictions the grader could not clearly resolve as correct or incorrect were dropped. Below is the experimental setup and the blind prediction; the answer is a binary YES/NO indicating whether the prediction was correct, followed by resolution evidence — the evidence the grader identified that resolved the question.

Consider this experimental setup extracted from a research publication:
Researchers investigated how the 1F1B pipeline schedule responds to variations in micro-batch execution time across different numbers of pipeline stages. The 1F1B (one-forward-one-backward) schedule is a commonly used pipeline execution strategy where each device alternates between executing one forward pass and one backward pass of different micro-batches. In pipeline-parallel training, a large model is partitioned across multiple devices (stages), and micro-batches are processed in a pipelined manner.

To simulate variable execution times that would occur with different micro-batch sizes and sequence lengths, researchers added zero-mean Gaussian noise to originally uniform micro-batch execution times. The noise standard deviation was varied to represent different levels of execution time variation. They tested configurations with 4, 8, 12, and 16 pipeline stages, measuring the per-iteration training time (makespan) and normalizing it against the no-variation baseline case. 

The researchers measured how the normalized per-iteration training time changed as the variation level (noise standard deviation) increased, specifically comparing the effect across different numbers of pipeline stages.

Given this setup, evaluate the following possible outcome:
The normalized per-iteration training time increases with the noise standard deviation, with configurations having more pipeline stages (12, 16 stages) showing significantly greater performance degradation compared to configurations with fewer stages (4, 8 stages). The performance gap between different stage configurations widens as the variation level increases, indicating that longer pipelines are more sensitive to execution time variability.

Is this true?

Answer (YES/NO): YES